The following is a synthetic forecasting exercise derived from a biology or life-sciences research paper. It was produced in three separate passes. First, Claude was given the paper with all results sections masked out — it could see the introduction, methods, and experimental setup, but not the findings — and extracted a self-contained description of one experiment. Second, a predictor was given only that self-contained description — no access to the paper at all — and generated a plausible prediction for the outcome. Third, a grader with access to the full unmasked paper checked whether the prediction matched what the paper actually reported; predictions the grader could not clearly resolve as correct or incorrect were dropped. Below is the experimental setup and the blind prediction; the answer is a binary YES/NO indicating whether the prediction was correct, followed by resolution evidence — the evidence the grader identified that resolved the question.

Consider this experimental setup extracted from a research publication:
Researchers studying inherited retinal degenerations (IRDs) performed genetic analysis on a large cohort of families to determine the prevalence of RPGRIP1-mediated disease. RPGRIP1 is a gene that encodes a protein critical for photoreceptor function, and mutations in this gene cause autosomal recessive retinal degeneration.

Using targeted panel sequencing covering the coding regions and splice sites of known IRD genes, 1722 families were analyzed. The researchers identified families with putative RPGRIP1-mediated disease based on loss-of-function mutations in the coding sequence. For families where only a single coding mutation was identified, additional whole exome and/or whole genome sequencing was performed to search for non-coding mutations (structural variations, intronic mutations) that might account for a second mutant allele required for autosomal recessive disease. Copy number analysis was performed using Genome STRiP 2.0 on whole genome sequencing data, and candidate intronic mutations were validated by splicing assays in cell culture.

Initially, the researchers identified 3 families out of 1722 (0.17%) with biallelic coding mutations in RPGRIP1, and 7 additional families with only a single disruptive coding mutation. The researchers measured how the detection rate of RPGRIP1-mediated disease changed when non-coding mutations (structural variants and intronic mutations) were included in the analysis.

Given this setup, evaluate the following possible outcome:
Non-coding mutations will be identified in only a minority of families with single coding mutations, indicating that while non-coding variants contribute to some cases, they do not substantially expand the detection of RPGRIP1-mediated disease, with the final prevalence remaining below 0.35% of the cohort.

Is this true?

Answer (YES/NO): NO